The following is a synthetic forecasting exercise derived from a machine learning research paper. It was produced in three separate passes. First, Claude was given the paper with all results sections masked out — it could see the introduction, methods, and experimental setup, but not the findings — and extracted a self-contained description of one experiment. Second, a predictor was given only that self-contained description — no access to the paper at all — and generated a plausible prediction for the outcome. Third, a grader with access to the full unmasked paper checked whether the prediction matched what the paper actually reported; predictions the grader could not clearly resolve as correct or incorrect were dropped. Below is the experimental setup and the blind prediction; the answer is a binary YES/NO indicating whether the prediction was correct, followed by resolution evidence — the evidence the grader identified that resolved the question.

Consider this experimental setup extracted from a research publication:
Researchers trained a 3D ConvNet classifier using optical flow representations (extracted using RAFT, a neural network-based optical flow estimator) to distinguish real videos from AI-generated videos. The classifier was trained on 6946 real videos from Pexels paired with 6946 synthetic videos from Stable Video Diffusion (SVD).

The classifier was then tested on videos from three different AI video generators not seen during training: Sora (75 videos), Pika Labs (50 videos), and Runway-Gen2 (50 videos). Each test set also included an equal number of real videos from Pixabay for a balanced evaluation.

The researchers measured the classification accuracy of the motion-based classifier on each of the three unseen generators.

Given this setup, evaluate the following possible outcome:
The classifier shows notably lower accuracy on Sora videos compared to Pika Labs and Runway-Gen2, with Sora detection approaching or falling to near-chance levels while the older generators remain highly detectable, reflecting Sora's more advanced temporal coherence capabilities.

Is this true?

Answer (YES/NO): NO